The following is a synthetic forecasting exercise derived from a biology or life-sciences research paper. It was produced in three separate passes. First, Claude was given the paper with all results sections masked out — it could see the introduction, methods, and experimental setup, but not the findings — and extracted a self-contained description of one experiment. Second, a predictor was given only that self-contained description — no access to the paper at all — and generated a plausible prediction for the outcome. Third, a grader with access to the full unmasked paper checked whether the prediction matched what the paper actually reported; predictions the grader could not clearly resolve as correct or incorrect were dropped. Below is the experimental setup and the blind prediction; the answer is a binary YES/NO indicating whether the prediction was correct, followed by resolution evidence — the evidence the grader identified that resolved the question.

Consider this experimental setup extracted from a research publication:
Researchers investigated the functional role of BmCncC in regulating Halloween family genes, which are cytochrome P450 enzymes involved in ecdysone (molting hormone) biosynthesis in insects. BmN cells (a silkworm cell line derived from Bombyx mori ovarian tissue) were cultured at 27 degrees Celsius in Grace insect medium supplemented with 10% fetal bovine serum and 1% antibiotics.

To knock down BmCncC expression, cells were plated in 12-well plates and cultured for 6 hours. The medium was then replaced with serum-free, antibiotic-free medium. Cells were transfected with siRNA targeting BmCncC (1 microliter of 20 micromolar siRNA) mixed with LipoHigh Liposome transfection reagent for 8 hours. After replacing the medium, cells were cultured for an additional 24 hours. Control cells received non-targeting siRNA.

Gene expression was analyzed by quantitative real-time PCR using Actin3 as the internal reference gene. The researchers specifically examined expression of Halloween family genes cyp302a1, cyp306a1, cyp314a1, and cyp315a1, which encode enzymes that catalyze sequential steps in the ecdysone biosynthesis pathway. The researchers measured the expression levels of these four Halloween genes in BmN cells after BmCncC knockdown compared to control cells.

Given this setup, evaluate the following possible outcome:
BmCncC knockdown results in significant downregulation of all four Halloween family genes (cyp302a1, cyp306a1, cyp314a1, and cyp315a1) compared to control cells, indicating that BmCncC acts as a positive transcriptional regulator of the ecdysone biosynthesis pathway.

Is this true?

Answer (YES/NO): NO